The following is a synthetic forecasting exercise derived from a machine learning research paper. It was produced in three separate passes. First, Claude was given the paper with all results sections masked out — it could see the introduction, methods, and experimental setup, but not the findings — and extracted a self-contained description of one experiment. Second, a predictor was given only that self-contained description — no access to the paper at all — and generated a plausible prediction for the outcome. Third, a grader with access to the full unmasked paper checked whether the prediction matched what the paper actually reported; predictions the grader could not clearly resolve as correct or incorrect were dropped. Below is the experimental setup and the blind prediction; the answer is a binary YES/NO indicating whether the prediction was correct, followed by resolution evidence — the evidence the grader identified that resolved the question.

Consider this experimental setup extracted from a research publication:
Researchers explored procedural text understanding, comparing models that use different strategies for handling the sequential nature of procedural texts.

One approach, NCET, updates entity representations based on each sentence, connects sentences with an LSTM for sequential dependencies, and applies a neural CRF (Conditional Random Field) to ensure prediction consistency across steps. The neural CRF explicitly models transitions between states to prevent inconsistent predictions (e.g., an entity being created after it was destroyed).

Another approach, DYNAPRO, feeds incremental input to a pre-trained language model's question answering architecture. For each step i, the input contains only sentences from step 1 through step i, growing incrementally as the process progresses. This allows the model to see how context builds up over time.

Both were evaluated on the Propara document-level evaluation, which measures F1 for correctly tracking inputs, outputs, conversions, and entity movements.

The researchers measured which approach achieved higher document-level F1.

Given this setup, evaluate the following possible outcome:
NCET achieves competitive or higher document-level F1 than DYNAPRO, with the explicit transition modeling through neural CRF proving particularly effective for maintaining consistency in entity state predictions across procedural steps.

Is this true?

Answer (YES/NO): NO